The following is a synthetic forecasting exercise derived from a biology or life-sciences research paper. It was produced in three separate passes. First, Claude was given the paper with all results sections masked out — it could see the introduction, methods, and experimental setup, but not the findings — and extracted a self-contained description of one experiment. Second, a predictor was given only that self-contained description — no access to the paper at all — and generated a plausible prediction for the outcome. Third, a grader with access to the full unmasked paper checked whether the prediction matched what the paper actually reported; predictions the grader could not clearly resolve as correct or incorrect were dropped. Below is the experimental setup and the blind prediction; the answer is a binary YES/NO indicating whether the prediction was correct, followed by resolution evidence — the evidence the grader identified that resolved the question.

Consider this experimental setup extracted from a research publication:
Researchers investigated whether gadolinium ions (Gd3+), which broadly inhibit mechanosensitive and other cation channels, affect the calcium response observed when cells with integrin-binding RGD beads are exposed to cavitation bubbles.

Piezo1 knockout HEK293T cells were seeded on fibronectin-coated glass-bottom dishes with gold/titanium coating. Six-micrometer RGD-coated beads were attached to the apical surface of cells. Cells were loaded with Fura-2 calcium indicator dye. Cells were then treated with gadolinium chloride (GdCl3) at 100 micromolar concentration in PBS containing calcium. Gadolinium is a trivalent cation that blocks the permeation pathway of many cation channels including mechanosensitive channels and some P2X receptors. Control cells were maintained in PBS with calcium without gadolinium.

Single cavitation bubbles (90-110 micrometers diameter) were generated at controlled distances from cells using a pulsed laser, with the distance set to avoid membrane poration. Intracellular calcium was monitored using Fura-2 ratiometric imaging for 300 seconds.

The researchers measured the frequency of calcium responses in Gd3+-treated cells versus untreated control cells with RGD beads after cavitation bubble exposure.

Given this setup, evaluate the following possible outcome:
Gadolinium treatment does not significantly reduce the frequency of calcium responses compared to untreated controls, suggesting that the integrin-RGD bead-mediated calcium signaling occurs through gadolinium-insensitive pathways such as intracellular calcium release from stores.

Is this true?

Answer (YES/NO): NO